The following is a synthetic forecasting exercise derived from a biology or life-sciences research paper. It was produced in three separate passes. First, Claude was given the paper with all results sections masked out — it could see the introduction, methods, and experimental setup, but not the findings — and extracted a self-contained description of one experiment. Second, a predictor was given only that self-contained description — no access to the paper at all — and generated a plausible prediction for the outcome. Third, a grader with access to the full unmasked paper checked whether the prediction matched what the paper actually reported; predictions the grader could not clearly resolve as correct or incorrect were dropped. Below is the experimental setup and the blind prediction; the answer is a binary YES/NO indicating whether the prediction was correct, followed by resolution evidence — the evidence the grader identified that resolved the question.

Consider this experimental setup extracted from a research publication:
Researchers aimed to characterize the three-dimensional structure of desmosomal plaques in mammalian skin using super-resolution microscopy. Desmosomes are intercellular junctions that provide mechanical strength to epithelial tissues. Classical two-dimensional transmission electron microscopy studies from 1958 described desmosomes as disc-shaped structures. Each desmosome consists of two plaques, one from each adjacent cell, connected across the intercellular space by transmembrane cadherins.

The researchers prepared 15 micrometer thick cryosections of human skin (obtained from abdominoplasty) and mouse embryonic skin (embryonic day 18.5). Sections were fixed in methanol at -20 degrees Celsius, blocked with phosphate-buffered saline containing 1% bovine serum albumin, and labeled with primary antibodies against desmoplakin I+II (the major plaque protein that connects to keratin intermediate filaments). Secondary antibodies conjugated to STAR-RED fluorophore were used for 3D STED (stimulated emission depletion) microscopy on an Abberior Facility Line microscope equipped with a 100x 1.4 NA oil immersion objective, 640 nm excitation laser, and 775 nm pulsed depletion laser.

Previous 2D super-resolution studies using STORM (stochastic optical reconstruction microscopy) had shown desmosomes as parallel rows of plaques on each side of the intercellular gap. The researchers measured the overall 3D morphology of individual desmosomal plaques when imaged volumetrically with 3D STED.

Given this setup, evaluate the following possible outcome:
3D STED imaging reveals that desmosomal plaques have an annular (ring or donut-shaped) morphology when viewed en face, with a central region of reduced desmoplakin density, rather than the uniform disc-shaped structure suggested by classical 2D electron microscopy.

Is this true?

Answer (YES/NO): YES